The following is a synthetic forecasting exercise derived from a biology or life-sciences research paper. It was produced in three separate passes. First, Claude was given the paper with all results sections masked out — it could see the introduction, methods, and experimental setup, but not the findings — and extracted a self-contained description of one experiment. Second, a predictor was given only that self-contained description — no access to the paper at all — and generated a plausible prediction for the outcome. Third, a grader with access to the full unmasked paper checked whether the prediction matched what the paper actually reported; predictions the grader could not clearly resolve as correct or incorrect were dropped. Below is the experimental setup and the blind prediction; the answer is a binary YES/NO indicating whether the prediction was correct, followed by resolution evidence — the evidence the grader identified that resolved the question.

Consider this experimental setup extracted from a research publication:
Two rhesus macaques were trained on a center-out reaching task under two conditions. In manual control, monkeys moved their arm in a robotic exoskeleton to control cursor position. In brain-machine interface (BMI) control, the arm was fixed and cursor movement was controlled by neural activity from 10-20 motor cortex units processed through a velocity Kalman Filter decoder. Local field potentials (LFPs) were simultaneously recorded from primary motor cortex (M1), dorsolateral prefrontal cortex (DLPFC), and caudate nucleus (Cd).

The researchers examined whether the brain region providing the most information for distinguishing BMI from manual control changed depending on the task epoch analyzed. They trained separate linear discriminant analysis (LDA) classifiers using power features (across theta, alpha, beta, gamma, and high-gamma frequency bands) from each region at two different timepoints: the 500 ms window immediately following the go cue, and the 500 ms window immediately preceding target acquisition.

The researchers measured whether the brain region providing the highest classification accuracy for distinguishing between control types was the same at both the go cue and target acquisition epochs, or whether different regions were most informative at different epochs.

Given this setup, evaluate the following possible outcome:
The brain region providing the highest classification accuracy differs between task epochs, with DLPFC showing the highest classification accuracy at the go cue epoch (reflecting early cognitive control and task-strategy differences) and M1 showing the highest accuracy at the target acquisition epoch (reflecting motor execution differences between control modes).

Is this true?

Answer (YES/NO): YES